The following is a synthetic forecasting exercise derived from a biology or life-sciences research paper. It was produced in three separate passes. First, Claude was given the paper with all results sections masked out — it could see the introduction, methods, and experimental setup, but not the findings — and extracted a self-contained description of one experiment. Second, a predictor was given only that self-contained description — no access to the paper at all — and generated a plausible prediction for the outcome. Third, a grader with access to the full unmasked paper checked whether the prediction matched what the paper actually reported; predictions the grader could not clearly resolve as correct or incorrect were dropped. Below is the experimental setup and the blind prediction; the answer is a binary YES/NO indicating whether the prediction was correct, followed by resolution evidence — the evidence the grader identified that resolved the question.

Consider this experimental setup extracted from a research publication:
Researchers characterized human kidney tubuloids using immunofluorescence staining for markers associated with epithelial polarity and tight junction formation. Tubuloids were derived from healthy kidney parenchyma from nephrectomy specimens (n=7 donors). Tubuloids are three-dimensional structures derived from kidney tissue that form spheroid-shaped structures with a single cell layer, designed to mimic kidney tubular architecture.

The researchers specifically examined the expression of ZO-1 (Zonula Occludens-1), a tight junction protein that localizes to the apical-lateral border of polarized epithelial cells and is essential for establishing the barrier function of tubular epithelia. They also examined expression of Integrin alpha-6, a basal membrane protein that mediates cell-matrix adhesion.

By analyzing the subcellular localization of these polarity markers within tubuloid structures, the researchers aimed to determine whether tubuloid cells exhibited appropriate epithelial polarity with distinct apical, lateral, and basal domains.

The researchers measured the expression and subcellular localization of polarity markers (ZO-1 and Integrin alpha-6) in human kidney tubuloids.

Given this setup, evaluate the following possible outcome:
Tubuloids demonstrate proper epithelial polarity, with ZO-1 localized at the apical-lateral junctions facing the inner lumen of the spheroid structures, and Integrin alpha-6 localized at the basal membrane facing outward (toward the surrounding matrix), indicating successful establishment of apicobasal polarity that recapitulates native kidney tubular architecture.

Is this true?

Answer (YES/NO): YES